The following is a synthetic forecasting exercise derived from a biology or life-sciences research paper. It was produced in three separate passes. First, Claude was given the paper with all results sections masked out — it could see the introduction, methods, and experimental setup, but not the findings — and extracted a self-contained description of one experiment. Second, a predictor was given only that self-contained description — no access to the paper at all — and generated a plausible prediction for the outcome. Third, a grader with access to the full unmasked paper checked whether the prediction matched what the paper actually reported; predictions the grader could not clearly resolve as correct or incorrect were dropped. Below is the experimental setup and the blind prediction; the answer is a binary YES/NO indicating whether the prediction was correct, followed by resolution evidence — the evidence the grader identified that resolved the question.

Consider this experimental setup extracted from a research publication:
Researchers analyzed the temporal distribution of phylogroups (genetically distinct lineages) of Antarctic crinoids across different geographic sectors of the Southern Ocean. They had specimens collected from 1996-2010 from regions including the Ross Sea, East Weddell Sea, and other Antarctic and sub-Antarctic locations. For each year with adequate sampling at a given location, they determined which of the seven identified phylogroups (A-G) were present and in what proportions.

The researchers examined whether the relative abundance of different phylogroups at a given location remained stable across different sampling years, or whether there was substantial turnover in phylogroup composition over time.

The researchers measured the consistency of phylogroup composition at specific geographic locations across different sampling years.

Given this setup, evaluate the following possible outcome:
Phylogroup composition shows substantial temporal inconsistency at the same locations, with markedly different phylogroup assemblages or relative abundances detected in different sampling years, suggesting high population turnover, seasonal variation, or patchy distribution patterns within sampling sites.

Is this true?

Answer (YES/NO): YES